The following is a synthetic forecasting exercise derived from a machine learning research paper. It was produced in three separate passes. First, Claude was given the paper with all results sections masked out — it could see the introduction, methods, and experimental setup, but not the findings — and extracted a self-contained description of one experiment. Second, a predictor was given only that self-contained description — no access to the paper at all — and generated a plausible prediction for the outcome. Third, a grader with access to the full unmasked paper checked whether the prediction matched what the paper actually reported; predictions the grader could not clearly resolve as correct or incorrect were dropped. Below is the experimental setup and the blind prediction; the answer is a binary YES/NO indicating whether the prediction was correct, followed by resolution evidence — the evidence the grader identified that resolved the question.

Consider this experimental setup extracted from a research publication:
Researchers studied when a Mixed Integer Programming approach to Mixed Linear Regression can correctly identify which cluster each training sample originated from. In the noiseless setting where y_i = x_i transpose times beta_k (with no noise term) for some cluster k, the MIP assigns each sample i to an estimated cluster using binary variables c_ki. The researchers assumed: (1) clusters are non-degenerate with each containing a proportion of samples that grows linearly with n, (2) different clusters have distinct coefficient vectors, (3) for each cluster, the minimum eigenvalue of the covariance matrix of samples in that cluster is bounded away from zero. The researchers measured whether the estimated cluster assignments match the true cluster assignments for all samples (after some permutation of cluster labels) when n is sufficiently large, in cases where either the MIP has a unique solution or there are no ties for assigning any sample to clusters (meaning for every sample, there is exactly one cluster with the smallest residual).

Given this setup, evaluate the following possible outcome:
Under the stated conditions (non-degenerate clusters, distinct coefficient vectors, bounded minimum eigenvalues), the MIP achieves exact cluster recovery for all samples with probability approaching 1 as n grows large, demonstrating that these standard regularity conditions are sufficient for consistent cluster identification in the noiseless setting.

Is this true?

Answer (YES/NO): YES